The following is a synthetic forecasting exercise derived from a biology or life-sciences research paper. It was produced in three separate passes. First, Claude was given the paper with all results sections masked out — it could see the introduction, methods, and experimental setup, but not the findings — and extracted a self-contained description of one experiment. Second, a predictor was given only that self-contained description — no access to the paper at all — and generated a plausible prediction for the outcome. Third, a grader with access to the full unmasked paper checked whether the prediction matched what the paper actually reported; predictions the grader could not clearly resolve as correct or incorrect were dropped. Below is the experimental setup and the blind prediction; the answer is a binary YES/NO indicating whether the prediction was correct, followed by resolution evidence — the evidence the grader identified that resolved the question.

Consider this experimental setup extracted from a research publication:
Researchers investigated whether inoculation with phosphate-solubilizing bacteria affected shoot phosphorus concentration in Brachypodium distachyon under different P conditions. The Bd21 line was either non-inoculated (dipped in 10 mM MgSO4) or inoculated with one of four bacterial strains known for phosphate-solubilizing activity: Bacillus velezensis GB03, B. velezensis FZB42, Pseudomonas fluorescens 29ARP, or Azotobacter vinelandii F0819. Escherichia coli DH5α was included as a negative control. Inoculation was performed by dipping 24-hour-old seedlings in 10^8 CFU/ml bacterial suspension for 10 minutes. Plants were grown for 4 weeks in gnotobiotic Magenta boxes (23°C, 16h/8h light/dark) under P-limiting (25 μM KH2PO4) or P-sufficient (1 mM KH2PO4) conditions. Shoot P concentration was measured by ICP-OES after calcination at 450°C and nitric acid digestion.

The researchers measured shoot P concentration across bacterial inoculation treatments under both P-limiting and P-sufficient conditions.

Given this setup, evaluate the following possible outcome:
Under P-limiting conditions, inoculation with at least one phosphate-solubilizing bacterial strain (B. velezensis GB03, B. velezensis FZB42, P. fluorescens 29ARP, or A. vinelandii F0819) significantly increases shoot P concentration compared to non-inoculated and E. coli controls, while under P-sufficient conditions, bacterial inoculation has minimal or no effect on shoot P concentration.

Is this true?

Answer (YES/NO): NO